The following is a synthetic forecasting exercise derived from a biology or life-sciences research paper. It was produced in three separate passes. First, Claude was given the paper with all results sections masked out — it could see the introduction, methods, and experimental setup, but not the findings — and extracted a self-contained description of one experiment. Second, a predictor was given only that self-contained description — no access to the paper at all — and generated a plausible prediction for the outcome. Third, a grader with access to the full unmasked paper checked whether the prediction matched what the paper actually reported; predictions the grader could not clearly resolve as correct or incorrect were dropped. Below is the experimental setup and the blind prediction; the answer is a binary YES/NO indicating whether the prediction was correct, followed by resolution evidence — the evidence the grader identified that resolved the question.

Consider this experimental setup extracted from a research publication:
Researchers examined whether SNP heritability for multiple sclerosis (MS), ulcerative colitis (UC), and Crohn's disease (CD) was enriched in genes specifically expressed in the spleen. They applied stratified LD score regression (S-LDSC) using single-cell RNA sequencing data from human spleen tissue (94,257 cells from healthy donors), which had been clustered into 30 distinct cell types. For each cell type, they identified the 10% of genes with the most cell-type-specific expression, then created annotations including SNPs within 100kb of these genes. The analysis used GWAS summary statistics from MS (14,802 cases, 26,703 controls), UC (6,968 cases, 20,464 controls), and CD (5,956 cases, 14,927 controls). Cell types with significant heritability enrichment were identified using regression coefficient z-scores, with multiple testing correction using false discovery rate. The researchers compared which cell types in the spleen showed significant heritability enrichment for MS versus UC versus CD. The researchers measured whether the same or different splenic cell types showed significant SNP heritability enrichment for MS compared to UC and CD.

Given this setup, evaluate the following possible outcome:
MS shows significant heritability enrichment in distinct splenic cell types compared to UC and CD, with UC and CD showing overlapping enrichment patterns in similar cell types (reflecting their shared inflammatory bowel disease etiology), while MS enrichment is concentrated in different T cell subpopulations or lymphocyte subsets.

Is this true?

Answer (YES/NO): NO